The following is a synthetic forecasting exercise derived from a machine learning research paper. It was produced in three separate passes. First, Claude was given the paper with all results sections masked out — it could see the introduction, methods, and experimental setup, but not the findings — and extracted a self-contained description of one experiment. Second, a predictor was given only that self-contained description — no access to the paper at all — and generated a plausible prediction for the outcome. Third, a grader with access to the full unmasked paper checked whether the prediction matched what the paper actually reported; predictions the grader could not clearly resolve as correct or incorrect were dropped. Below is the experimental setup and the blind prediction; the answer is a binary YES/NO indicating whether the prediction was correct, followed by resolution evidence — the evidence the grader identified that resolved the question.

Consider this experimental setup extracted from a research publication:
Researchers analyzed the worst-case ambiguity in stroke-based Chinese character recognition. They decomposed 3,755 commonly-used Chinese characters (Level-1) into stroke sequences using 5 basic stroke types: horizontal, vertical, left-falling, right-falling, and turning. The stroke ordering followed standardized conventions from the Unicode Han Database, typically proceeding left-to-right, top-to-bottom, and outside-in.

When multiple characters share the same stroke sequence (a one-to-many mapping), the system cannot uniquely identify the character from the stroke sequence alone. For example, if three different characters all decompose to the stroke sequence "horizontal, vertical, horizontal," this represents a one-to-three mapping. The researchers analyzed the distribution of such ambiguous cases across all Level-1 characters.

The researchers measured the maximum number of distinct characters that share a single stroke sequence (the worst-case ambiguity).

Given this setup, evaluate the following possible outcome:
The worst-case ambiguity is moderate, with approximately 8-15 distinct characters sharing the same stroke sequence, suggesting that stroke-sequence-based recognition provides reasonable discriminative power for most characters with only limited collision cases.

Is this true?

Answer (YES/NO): NO